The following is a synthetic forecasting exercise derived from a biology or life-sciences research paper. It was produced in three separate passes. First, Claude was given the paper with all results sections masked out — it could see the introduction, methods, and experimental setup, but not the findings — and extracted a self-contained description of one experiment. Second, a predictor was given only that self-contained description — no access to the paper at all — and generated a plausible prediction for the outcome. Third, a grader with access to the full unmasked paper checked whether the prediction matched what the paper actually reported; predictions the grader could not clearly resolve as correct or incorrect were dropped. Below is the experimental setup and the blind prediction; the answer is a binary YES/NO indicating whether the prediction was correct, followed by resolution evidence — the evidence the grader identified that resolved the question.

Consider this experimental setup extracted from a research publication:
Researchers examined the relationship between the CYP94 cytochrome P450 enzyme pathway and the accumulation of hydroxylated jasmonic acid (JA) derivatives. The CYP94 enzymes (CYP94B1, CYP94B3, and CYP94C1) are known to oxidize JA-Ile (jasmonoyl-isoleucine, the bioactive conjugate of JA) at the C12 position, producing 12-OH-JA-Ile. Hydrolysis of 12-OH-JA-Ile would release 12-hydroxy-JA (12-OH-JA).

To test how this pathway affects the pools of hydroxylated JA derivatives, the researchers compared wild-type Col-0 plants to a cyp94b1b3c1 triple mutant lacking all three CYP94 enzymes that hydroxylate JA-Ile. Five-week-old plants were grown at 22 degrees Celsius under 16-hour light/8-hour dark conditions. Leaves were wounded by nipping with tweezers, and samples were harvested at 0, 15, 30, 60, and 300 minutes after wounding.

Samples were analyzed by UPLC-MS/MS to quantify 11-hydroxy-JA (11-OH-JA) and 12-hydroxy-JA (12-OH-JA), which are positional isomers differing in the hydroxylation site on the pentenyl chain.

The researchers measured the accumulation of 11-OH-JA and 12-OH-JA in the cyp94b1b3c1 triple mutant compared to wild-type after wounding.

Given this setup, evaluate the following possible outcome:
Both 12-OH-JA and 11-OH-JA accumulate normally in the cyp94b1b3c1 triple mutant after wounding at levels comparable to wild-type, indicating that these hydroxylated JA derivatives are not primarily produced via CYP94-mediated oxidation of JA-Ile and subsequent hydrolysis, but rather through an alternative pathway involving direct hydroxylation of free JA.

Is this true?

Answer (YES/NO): NO